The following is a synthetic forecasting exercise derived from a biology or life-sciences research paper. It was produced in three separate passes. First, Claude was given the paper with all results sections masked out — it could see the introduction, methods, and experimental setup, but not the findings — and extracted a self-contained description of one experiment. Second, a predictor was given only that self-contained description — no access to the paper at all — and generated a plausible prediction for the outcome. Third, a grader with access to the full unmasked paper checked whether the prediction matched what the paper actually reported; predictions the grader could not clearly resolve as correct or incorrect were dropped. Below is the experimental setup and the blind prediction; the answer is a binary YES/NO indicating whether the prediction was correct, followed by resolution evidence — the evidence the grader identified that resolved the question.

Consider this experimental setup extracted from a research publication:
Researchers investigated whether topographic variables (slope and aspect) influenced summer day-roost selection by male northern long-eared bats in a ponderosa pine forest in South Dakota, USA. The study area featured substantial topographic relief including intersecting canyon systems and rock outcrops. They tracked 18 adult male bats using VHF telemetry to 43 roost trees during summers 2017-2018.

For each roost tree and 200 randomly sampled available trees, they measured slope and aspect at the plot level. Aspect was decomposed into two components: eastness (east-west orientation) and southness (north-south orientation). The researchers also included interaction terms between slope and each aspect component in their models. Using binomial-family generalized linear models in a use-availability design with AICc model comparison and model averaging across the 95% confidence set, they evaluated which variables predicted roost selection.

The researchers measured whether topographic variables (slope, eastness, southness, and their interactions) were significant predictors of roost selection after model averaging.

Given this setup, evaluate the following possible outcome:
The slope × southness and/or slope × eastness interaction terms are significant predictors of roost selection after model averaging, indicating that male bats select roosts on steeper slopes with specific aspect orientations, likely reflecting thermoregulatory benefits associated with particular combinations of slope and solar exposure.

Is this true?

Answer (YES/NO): NO